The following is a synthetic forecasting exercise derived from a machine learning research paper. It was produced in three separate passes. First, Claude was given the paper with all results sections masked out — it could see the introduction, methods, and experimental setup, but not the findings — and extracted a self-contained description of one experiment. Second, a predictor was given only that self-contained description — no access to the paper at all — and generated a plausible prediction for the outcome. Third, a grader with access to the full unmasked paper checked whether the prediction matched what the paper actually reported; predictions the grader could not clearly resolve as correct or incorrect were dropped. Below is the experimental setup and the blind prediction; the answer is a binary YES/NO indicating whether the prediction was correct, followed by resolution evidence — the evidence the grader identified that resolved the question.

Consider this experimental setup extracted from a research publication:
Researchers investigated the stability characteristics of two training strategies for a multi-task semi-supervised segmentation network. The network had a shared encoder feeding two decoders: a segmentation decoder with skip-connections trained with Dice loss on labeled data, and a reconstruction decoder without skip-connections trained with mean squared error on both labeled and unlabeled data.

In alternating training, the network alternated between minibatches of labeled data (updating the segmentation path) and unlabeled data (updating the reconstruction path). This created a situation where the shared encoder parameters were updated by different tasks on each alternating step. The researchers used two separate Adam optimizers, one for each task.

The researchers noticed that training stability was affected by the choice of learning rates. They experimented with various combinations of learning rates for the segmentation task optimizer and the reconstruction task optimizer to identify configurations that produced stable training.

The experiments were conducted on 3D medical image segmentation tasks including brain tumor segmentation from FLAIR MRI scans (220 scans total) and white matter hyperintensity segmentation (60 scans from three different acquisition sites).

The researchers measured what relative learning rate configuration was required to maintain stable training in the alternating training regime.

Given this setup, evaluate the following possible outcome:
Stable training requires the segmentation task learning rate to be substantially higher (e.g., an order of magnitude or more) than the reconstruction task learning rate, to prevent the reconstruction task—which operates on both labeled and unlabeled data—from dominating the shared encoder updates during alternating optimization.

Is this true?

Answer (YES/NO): YES